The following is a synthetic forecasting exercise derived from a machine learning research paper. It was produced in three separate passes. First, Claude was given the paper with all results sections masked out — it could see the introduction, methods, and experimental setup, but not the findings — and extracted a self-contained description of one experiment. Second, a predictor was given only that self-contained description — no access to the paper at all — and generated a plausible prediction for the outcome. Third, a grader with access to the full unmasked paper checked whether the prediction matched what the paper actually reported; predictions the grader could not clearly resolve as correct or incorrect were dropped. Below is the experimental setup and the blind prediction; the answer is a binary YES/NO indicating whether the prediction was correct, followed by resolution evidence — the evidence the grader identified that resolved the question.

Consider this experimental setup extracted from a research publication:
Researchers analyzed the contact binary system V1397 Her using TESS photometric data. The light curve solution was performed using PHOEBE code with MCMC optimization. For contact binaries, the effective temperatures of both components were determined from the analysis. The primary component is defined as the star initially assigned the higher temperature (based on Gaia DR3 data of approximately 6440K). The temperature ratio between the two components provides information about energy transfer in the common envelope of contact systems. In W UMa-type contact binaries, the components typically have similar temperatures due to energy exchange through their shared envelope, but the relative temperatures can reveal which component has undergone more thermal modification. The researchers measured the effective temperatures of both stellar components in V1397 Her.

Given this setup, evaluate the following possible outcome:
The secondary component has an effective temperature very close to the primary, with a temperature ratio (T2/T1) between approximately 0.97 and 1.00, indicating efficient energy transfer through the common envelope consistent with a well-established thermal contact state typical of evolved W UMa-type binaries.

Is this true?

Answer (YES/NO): NO